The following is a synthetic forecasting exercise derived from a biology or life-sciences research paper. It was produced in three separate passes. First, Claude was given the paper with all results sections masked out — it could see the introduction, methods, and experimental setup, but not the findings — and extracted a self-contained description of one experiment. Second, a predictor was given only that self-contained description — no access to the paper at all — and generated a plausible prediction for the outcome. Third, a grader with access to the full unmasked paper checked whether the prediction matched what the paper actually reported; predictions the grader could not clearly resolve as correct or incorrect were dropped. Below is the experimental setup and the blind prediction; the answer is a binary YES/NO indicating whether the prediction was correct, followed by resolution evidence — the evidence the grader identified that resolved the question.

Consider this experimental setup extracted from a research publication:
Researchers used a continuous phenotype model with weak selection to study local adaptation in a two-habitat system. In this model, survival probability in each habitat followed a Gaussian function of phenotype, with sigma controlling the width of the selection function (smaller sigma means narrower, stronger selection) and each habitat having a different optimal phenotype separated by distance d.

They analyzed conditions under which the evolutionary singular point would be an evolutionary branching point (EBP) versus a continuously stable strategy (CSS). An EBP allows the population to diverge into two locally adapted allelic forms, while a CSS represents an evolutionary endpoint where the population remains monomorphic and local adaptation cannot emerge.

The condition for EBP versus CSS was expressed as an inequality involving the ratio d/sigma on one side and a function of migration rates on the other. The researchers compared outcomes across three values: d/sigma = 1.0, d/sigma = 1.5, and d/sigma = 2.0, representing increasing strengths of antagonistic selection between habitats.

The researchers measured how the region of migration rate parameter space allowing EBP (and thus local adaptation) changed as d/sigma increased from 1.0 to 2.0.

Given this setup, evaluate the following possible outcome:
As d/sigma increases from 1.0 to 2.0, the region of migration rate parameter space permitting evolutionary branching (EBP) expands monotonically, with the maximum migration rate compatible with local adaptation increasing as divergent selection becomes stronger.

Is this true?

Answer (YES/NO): YES